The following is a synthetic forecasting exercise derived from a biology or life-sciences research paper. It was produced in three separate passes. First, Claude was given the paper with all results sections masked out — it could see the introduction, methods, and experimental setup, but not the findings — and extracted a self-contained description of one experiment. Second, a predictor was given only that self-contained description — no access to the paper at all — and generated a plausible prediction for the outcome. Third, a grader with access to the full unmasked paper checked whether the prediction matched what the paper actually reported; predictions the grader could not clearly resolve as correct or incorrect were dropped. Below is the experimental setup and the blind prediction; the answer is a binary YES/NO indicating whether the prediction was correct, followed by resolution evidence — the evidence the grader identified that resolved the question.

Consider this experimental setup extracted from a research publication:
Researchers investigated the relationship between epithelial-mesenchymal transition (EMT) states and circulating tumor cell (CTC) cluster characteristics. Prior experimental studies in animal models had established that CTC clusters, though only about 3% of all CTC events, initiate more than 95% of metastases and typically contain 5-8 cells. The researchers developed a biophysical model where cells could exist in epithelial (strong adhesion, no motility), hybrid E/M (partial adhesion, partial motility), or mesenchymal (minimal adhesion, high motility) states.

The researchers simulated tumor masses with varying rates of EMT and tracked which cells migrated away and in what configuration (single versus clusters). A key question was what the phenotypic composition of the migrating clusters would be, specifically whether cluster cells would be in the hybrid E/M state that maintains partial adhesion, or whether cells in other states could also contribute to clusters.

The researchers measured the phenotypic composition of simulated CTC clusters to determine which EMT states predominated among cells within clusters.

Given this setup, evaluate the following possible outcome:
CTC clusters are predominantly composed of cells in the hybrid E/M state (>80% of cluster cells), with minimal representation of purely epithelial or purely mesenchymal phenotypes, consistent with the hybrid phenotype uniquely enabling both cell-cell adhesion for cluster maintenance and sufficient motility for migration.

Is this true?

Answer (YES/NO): YES